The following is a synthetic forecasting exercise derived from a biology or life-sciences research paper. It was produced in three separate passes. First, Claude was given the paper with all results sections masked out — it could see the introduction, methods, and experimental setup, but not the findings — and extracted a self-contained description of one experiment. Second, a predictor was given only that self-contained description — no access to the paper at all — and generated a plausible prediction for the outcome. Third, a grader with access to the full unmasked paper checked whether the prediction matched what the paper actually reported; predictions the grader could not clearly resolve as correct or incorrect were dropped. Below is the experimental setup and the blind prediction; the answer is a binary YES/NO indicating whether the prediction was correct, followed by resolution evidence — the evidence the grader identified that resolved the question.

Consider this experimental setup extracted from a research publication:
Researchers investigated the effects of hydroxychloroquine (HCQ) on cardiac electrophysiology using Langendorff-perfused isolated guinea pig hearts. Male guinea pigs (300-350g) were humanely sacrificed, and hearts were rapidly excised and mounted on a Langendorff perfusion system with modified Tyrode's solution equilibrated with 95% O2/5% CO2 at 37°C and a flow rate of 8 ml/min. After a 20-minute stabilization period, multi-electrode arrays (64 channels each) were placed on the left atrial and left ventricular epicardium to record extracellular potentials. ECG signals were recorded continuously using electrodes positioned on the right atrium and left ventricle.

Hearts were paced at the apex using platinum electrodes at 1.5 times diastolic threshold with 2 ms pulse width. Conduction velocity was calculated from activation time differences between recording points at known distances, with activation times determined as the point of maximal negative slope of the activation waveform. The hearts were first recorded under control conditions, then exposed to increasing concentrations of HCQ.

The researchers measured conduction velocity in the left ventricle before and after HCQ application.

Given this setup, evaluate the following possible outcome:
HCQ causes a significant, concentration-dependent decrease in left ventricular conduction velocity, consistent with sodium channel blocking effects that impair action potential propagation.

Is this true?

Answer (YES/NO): YES